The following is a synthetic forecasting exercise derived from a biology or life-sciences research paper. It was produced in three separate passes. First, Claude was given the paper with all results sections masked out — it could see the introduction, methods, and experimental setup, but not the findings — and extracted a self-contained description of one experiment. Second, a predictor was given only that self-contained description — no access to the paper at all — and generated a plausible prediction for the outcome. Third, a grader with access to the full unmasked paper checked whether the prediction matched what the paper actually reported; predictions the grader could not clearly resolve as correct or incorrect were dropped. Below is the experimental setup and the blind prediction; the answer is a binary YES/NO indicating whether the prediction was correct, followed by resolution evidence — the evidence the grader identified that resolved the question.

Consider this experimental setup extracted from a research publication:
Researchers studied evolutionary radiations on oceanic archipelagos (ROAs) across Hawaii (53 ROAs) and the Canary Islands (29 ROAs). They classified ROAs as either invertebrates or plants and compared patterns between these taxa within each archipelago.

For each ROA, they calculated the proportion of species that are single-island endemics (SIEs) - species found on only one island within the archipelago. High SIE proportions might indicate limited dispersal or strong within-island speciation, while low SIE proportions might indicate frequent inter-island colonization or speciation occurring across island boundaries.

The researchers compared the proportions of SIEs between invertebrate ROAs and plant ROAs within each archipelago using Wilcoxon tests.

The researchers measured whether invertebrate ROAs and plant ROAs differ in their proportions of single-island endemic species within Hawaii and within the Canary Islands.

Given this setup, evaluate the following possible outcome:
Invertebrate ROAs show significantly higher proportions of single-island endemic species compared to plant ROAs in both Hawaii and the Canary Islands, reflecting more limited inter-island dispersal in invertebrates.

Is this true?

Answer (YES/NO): NO